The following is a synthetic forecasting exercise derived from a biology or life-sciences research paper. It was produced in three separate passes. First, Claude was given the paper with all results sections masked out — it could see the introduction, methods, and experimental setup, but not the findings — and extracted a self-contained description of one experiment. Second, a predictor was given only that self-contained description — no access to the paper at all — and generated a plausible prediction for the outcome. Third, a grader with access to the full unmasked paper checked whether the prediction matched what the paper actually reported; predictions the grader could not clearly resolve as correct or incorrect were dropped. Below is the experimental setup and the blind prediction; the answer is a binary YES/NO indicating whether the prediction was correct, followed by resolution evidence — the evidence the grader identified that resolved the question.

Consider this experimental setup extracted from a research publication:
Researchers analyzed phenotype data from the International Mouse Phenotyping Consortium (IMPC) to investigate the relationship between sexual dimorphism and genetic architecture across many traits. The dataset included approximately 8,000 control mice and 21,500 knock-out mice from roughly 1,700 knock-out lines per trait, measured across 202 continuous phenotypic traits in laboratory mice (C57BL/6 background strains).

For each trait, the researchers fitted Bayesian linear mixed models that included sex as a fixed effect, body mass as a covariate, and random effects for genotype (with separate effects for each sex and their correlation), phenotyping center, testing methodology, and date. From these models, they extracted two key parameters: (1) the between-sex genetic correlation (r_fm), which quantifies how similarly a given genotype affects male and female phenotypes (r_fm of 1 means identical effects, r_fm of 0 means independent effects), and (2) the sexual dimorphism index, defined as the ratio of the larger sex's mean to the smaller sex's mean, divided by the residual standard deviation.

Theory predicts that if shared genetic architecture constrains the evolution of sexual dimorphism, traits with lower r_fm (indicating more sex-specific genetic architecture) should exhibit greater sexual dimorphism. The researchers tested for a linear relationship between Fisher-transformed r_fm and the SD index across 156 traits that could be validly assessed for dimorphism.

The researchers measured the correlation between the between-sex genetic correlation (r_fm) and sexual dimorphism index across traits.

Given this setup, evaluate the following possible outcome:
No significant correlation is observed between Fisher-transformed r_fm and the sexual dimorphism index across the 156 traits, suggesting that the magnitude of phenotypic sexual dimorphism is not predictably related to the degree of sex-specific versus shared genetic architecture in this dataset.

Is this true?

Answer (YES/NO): YES